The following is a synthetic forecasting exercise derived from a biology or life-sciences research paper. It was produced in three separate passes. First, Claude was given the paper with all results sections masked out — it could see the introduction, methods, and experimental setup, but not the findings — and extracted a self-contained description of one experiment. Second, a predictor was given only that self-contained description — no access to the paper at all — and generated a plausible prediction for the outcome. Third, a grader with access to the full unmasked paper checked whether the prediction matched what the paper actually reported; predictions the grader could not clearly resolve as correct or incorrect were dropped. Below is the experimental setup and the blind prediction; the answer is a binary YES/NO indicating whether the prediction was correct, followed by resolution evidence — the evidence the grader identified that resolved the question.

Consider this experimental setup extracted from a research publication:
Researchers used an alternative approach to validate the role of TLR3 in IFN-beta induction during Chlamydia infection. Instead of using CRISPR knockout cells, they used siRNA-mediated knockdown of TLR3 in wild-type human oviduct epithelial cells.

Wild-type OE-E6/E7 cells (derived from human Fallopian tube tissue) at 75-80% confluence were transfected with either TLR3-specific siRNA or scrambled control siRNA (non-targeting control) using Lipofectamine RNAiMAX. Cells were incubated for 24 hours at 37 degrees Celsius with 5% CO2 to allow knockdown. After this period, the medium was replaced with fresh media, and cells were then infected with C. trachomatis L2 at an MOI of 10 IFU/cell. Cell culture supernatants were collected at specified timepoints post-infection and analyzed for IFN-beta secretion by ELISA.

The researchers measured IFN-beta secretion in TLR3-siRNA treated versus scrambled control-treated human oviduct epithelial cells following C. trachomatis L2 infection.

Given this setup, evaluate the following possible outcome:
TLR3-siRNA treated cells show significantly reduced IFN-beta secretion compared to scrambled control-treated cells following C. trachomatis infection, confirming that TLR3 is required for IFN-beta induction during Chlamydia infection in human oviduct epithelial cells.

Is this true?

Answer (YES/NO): YES